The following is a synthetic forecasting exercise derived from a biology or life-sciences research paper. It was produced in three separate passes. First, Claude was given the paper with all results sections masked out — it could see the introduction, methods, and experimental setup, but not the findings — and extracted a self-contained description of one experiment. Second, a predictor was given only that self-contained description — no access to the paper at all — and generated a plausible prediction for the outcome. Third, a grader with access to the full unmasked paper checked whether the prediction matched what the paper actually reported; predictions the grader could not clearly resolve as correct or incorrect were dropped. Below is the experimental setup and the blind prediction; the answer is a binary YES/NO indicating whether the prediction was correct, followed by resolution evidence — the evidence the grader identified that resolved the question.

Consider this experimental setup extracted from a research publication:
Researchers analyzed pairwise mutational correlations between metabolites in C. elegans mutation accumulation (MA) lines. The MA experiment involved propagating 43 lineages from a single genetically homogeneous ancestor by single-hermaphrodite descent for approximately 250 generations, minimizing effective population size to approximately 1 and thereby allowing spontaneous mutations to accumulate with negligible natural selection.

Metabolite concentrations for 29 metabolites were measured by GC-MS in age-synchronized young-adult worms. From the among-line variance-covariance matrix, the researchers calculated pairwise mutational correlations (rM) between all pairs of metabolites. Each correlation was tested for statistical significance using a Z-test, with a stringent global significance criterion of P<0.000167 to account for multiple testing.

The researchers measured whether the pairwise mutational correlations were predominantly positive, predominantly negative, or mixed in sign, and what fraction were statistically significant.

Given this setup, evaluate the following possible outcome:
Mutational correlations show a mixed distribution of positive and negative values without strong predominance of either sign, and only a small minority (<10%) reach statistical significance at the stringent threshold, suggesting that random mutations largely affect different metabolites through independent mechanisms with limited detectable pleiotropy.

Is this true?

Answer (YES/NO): NO